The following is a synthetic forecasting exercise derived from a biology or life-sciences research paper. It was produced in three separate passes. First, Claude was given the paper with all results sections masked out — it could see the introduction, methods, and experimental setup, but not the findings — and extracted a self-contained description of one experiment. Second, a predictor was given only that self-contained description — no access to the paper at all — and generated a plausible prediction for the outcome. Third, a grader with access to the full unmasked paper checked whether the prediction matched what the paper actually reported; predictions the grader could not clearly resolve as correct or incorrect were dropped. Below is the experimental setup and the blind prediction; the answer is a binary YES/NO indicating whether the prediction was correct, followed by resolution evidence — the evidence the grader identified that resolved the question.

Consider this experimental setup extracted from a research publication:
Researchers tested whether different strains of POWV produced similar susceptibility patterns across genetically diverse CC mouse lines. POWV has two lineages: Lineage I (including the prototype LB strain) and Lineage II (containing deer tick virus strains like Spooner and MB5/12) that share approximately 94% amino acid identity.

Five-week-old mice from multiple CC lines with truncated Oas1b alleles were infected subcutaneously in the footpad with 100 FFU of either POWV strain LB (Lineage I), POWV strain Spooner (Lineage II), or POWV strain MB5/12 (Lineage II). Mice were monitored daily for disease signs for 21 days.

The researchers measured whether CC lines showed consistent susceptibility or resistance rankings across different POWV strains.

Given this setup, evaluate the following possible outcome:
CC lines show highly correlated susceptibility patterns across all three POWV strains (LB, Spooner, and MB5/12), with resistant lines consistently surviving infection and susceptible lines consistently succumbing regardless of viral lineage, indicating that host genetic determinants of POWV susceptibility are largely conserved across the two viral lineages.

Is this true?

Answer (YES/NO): YES